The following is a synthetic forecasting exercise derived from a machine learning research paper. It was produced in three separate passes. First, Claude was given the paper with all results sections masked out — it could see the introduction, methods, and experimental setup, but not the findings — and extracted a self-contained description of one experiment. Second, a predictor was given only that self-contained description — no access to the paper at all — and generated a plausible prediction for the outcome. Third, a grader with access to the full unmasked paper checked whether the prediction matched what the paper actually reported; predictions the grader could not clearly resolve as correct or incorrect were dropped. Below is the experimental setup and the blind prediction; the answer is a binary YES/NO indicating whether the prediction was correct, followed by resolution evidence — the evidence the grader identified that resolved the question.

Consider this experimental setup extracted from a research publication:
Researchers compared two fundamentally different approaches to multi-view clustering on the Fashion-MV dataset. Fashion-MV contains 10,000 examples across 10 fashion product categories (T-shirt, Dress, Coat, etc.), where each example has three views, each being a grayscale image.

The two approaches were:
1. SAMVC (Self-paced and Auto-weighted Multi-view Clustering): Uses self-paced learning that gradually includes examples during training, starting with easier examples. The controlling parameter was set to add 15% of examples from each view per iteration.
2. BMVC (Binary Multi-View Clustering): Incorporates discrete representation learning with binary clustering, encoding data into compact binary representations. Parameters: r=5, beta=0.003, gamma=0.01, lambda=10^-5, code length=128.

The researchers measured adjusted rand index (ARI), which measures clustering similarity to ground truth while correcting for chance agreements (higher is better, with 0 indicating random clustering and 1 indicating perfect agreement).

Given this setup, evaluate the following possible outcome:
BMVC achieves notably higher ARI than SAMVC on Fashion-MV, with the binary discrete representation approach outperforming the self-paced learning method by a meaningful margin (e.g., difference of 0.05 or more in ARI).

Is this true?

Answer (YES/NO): YES